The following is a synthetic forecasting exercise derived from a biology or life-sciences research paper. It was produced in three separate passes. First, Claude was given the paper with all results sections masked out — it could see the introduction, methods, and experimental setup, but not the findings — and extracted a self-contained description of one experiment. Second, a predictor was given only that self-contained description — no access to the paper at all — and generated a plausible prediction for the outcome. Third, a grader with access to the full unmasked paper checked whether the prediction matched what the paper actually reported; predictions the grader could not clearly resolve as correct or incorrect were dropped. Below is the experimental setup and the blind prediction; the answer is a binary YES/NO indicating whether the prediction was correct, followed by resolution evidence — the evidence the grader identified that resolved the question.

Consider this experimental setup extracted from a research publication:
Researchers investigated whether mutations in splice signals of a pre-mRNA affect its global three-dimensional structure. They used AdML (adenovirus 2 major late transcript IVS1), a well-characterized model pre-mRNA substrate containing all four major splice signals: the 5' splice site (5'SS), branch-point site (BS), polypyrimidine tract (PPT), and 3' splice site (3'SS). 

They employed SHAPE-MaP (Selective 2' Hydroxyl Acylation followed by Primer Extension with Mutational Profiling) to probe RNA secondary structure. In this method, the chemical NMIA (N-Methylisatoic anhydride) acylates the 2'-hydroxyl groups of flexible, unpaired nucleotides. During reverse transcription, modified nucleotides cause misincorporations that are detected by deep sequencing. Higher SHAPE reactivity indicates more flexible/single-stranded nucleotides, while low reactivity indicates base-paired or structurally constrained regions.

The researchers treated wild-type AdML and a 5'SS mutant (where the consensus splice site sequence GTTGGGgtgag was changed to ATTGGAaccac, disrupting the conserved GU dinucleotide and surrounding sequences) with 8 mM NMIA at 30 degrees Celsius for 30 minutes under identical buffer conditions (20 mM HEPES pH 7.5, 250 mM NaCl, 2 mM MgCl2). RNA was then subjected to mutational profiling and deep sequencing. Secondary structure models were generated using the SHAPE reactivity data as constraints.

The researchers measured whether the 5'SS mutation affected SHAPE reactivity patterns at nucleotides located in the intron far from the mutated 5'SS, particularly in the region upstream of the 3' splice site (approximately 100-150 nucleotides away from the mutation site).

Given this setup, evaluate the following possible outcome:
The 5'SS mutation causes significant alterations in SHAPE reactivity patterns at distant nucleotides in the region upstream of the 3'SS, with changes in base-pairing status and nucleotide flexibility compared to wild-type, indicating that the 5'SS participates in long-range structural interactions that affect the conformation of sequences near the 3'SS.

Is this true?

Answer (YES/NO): YES